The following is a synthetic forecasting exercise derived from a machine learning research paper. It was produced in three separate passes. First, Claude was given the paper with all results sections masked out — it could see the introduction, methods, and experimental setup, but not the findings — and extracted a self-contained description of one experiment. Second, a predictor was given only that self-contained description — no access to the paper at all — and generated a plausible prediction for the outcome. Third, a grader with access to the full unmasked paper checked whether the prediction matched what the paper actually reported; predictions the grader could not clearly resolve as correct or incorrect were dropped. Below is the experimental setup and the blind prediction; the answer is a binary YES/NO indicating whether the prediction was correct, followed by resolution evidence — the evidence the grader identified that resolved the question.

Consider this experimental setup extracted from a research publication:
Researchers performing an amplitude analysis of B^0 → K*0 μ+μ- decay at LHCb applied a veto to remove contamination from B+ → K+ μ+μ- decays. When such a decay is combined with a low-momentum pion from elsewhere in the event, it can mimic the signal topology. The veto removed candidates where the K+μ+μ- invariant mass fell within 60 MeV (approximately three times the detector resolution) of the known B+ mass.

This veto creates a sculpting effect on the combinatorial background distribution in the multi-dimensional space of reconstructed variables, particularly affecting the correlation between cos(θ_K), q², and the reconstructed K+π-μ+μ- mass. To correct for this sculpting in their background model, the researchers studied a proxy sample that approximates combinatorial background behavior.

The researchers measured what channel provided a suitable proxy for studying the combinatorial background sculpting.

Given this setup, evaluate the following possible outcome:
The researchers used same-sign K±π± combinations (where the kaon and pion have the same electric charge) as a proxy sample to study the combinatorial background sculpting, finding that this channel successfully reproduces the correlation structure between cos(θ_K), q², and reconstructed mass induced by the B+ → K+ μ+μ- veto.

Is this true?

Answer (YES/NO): NO